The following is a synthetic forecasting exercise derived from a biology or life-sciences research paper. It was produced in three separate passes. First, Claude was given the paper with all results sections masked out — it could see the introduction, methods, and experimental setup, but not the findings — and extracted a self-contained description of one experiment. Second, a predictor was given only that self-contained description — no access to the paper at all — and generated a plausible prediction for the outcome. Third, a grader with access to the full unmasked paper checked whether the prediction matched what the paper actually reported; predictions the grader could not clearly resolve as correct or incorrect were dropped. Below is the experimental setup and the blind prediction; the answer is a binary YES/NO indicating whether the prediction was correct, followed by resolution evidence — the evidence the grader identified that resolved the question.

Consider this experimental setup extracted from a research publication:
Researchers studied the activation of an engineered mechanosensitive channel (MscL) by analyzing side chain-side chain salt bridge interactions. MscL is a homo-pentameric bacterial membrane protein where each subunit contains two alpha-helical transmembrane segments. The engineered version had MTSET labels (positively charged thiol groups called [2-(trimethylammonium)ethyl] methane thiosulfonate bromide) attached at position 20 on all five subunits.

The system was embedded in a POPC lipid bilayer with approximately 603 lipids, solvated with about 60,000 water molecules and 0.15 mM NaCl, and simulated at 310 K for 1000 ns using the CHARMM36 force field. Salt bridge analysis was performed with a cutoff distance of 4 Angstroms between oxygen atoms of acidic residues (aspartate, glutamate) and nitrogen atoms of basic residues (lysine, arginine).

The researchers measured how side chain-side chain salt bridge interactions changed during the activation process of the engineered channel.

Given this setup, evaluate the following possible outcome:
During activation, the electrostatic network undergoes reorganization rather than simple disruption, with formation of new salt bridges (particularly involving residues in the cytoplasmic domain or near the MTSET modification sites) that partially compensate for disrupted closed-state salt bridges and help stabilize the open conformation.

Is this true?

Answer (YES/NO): NO